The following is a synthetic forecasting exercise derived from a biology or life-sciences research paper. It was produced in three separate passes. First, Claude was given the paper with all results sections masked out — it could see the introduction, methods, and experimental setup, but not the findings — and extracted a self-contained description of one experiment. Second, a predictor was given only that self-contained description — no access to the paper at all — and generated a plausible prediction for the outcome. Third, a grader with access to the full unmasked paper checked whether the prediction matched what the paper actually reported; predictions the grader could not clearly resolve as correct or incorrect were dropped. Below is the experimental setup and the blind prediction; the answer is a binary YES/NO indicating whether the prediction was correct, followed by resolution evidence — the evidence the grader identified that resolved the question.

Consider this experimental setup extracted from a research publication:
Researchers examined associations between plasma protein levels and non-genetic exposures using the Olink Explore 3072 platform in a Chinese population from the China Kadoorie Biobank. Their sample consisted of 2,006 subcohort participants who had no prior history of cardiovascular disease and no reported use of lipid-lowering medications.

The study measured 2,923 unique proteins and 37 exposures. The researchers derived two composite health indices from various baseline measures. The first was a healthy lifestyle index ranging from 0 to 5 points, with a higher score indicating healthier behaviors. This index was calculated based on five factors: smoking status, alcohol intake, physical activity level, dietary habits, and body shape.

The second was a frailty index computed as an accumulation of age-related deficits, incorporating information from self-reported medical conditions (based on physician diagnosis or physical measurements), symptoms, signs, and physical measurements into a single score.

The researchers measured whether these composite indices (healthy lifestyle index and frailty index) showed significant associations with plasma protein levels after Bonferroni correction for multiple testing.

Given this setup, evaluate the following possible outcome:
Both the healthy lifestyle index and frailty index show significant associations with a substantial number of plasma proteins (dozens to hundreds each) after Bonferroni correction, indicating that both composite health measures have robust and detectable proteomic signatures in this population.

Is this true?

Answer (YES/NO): YES